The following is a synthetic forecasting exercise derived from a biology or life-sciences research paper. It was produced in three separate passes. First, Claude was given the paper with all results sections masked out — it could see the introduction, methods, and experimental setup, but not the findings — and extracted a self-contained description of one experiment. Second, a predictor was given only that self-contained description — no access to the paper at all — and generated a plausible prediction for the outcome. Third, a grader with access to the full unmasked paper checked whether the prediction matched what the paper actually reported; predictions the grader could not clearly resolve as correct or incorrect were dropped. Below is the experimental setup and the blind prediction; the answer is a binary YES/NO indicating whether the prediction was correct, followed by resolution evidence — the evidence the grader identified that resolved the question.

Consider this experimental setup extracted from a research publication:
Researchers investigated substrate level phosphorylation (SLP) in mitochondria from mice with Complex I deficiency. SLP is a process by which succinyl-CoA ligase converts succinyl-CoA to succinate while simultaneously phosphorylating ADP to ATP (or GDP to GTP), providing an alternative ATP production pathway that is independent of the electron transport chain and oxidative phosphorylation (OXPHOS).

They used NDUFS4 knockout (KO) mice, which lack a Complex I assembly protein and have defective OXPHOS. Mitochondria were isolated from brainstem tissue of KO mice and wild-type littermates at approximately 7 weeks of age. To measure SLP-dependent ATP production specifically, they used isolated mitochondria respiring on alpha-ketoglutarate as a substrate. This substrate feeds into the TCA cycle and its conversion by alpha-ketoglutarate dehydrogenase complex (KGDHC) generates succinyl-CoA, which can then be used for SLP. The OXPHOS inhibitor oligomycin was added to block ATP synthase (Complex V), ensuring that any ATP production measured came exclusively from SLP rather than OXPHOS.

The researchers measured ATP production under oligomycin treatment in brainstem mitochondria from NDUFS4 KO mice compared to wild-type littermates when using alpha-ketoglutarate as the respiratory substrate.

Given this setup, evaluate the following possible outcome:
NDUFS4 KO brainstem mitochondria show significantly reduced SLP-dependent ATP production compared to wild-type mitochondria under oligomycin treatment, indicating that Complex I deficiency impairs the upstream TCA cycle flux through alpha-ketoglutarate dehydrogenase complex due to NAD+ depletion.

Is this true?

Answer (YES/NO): NO